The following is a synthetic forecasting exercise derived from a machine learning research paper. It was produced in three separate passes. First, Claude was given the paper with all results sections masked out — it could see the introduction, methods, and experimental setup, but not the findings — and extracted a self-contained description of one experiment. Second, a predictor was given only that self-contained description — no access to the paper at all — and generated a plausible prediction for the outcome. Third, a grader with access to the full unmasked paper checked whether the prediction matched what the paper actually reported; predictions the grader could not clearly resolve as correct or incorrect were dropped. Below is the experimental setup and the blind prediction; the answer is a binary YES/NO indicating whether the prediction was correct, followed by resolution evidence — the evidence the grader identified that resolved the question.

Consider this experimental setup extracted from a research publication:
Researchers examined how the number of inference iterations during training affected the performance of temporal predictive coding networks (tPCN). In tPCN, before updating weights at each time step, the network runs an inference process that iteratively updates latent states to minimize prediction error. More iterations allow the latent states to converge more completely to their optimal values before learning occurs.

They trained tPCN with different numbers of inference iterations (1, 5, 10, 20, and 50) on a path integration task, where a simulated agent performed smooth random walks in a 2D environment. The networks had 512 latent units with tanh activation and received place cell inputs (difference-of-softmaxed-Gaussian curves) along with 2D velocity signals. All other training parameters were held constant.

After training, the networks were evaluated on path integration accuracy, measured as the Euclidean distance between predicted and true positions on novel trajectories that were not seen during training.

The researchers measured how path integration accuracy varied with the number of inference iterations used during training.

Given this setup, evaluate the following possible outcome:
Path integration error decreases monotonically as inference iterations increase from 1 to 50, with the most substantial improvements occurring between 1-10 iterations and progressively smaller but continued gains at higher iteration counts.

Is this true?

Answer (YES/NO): NO